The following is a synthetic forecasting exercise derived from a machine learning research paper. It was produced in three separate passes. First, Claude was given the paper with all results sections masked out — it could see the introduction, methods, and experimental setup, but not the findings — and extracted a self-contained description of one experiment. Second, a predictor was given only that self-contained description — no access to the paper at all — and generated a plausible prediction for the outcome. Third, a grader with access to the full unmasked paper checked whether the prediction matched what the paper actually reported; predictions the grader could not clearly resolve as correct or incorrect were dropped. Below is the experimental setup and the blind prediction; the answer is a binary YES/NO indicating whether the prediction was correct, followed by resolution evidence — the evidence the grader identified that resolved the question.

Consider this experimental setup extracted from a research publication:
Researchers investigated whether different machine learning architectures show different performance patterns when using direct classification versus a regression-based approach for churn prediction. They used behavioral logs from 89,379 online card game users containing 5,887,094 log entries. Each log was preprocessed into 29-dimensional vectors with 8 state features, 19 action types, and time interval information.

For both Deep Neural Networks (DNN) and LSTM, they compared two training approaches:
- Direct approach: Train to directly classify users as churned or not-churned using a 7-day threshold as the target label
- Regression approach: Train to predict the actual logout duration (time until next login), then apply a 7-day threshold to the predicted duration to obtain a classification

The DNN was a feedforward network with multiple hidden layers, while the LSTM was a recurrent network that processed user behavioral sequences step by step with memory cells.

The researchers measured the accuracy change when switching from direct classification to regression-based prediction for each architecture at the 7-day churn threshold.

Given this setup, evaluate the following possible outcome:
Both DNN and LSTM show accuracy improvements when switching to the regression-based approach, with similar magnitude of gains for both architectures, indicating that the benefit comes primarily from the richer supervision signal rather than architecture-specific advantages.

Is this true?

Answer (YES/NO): NO